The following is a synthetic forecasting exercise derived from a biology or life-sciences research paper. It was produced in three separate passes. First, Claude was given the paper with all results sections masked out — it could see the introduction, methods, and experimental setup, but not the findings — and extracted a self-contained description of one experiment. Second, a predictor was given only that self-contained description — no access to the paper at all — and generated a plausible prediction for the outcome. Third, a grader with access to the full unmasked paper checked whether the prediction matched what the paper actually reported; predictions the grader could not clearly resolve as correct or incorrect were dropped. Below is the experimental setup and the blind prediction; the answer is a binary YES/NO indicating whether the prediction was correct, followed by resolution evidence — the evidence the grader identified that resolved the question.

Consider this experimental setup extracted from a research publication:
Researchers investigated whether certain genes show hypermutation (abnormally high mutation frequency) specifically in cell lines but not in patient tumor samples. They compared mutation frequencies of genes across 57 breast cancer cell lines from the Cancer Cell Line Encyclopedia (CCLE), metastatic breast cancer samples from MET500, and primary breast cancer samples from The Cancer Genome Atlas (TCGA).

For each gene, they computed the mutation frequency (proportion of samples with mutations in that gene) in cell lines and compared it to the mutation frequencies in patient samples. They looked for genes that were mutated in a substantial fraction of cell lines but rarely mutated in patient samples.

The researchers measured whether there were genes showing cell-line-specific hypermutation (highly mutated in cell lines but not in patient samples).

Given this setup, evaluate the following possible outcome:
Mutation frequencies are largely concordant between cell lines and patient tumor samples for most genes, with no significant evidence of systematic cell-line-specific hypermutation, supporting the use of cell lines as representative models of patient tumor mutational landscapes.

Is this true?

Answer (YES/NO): NO